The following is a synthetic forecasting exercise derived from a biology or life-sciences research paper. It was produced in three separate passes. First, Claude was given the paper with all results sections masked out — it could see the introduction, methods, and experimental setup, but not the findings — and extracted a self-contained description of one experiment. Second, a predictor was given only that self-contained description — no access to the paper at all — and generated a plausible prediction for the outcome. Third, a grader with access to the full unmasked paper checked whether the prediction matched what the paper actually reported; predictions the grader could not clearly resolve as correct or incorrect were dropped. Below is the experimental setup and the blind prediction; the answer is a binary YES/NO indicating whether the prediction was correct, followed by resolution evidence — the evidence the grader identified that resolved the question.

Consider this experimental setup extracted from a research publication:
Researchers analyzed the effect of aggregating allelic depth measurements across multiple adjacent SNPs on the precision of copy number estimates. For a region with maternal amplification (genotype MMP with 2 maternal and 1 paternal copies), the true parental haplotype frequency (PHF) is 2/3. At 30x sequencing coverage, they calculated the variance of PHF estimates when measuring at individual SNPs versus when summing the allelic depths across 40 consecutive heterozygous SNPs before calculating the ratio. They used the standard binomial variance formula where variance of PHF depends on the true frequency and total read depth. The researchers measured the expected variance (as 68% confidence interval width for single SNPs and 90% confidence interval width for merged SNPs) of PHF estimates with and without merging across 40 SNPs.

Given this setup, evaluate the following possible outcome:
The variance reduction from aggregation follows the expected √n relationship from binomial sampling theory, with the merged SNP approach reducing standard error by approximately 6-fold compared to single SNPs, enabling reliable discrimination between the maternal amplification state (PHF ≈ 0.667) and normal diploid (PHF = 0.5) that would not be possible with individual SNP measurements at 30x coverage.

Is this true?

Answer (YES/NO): YES